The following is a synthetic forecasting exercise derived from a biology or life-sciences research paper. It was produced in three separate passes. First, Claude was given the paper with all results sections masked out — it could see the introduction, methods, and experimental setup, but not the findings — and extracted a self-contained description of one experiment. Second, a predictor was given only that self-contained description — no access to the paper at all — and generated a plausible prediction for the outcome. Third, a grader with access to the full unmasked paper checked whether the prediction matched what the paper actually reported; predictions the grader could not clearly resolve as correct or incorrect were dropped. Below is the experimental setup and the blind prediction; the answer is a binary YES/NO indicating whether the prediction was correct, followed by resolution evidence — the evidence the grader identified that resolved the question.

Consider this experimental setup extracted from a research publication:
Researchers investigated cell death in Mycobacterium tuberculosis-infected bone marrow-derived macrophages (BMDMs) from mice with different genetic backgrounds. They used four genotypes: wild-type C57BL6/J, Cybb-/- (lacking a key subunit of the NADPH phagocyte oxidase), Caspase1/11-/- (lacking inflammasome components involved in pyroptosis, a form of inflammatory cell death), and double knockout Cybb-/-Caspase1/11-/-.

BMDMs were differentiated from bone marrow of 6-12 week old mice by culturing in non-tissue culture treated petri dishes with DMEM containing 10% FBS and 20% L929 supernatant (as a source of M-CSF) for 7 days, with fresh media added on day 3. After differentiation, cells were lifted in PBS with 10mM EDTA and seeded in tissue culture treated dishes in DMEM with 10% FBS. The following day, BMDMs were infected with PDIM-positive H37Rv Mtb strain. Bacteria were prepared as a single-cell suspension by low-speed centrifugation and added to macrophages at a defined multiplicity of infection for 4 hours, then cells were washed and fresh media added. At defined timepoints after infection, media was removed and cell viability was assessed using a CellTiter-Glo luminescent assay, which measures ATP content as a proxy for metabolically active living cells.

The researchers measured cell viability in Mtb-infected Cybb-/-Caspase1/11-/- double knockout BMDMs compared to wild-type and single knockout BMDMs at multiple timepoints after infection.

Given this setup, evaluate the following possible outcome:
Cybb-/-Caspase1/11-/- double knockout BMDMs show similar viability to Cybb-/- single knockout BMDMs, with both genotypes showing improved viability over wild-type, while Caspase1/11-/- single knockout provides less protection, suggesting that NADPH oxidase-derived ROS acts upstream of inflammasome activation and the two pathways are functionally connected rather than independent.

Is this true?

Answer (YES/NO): NO